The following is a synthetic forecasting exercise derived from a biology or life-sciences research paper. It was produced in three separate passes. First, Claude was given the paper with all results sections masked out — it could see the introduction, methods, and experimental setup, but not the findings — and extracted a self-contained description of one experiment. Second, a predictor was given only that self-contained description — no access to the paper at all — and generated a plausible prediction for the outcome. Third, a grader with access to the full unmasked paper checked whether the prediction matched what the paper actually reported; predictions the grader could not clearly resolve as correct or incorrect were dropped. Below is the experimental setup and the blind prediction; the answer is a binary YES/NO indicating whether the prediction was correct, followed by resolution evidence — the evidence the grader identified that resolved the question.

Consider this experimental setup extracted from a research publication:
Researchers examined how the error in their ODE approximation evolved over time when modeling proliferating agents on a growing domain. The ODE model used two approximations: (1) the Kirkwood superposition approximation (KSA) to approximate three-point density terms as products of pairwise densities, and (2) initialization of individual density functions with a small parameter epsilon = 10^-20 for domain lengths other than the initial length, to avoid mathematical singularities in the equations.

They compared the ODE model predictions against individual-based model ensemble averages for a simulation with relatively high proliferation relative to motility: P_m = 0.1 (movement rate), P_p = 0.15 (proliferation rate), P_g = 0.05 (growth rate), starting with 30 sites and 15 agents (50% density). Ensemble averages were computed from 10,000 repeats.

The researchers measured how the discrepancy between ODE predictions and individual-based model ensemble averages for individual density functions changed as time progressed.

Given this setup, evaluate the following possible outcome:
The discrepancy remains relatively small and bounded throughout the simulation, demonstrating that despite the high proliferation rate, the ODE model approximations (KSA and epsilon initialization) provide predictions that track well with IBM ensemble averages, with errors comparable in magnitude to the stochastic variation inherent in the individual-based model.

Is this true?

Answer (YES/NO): NO